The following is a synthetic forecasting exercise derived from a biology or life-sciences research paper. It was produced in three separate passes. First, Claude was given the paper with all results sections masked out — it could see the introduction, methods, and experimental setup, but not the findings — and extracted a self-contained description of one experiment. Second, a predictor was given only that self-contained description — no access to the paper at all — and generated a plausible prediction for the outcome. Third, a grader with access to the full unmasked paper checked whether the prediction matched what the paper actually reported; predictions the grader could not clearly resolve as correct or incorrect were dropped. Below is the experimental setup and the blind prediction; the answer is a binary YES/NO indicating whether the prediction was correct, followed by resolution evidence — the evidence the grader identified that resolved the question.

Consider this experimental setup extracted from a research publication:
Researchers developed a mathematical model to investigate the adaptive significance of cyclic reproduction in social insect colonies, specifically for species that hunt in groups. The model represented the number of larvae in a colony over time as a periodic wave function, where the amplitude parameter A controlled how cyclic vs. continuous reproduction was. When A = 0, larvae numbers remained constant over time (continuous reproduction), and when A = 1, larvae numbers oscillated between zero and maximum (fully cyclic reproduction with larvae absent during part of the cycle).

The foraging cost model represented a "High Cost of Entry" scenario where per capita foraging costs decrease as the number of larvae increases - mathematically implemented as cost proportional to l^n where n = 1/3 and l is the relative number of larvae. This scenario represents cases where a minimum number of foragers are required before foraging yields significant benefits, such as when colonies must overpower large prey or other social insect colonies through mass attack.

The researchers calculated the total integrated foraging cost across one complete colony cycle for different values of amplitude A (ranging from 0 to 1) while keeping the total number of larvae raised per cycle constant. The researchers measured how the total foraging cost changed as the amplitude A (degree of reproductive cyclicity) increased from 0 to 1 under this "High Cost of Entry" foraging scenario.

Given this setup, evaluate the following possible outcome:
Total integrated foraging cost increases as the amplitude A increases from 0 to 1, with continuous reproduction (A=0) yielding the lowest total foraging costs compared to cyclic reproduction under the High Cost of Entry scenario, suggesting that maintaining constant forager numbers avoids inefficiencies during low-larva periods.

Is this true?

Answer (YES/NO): NO